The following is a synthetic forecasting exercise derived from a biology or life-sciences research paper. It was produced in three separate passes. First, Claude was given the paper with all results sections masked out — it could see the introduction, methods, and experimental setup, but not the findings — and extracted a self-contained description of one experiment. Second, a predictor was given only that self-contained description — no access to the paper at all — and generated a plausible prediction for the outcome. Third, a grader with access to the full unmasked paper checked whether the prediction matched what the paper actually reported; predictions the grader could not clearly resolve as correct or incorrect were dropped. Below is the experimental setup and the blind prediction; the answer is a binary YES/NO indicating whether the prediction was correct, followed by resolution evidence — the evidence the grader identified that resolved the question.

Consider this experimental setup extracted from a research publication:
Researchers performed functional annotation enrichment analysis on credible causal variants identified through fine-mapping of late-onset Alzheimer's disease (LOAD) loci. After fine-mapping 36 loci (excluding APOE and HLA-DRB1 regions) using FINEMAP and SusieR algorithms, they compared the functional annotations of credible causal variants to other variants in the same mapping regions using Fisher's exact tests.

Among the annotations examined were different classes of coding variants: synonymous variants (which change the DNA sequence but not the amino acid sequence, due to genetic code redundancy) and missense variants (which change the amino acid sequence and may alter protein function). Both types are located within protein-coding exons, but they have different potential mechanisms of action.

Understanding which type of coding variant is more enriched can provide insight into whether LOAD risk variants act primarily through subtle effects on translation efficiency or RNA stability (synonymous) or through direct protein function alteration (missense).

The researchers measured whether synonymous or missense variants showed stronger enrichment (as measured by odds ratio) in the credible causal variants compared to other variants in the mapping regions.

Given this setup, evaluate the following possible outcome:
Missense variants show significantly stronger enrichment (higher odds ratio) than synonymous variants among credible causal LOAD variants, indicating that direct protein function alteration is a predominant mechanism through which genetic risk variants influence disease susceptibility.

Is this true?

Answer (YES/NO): NO